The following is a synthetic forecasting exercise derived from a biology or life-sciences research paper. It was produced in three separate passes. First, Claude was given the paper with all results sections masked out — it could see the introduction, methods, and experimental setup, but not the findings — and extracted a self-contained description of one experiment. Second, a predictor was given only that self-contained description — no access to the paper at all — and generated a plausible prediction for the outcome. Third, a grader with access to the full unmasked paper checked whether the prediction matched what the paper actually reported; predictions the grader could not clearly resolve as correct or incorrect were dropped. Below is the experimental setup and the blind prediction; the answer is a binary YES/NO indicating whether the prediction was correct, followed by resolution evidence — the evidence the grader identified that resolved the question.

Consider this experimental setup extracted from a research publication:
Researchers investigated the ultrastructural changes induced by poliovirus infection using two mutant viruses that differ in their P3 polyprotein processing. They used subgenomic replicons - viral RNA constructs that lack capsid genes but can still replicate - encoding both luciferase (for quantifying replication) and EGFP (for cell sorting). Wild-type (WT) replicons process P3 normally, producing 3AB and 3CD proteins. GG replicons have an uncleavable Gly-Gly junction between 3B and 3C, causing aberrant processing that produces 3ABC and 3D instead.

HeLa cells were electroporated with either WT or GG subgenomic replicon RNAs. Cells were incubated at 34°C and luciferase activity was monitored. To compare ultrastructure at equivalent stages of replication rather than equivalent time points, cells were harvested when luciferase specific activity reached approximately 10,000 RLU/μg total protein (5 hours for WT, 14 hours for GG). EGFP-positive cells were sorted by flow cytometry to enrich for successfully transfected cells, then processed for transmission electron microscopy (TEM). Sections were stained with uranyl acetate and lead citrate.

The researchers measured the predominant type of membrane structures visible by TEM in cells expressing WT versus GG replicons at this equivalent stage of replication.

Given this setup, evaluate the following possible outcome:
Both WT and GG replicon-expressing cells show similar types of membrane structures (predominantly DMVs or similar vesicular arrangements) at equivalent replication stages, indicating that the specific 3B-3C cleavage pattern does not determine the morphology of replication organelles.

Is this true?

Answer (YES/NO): NO